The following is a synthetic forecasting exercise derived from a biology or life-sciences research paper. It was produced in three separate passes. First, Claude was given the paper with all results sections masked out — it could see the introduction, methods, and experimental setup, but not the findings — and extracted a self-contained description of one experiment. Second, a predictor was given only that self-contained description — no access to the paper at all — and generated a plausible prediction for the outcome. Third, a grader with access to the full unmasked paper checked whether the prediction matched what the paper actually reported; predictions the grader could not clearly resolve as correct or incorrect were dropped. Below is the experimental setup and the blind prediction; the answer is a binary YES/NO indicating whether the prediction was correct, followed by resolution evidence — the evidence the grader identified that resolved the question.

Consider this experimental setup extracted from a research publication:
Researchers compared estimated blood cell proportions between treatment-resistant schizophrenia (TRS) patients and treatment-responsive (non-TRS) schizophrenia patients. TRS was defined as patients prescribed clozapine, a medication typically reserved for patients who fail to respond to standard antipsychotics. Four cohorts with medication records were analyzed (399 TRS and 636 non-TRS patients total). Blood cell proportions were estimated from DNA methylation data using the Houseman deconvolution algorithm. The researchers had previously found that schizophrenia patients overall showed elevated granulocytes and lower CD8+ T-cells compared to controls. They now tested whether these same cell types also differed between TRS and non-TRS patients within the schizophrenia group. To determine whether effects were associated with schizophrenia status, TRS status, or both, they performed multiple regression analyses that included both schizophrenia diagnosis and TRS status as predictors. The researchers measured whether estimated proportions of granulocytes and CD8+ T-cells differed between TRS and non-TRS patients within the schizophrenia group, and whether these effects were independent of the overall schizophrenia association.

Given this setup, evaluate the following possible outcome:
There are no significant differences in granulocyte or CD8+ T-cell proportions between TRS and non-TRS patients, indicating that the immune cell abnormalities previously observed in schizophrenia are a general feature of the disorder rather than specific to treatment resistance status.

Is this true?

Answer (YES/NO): NO